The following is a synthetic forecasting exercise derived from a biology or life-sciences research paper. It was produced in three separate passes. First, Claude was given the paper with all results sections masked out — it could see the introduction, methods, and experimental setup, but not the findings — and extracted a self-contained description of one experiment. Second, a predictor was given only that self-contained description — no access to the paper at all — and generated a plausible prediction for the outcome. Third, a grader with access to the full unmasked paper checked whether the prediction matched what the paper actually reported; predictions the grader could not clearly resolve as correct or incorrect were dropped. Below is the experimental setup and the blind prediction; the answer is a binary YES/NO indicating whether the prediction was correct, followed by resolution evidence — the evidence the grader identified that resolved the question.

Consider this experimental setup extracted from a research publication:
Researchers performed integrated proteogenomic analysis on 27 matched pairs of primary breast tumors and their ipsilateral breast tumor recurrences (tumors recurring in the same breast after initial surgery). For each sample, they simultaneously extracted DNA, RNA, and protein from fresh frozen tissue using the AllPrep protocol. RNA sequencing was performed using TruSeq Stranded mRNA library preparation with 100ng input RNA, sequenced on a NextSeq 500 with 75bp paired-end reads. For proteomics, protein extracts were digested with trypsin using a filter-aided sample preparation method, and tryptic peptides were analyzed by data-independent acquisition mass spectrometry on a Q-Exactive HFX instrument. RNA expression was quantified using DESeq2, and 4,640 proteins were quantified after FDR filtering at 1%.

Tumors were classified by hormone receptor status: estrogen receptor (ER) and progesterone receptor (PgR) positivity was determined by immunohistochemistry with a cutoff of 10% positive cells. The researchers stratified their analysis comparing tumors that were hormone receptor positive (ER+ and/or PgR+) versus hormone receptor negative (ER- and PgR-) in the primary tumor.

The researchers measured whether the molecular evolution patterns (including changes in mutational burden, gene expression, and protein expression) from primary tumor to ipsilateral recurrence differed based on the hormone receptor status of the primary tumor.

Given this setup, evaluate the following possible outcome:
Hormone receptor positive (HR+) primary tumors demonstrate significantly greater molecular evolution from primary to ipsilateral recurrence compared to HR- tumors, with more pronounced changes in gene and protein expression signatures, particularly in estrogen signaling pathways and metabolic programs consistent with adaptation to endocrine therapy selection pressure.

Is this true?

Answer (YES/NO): NO